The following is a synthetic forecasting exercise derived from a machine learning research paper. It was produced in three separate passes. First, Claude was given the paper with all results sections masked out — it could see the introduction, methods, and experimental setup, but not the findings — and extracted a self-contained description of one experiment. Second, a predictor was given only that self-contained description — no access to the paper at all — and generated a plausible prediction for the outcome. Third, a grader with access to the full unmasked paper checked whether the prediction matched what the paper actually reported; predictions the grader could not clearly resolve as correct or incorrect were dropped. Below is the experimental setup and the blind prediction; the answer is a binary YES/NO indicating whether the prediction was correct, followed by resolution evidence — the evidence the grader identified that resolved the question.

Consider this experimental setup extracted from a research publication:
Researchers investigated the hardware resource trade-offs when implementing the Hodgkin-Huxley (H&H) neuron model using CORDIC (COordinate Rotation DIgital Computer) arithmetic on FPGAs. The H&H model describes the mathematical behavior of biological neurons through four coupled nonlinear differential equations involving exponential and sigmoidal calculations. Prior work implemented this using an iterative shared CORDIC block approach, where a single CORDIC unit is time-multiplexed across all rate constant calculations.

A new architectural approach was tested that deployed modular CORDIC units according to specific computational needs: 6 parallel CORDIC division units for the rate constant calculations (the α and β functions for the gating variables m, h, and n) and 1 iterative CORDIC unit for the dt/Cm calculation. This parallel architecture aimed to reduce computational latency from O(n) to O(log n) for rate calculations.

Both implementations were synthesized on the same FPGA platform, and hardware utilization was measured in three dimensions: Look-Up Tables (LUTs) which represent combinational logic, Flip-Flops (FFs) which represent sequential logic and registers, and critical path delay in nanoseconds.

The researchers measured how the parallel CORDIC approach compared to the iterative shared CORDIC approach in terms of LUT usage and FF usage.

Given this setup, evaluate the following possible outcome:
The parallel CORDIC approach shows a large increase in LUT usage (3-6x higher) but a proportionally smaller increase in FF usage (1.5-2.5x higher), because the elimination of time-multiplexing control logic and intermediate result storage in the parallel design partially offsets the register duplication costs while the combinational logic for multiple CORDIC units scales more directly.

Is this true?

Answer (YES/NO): NO